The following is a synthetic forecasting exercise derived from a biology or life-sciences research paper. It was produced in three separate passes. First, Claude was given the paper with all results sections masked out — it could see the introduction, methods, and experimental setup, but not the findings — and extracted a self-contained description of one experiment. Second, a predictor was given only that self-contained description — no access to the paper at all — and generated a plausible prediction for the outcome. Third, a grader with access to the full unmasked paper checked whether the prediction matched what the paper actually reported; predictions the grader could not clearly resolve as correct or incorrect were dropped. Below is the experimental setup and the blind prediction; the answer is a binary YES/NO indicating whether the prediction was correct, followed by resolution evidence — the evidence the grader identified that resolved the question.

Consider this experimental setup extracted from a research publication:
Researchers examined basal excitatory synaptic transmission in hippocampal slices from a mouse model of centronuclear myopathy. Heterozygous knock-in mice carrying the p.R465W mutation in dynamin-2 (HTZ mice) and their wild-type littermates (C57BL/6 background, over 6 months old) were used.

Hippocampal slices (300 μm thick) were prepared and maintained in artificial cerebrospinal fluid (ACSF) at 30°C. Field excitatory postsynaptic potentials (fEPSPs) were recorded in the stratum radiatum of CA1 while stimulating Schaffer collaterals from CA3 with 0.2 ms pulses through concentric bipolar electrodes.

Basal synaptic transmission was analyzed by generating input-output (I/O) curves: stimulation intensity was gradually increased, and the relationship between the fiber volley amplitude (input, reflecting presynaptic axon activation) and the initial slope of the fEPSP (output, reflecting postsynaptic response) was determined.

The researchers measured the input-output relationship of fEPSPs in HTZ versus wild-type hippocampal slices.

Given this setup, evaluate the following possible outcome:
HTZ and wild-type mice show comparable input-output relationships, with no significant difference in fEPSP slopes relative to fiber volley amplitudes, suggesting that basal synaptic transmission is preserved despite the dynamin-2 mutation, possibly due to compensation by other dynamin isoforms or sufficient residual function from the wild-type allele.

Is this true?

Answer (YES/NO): NO